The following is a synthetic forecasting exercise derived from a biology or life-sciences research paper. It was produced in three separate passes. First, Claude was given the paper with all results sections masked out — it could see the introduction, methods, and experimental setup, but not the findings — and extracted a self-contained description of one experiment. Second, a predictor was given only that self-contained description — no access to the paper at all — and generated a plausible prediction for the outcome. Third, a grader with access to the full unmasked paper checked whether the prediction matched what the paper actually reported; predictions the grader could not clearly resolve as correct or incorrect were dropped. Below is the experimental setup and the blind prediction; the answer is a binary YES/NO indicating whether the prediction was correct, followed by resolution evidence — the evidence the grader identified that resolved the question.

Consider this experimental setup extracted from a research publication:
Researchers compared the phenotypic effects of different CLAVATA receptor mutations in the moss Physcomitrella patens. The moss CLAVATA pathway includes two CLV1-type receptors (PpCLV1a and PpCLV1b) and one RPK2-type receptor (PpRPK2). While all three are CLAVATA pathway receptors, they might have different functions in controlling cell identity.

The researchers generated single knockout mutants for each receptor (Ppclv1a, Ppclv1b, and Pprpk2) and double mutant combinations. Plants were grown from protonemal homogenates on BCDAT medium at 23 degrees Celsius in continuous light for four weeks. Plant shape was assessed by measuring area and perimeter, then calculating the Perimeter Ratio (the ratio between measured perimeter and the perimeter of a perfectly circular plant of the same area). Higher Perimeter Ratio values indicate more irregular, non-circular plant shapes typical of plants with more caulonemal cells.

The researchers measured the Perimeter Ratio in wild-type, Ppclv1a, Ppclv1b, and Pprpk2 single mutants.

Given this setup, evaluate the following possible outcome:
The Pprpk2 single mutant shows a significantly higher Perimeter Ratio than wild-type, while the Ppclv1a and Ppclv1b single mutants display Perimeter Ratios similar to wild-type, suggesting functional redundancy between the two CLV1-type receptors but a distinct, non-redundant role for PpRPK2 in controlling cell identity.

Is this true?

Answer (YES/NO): YES